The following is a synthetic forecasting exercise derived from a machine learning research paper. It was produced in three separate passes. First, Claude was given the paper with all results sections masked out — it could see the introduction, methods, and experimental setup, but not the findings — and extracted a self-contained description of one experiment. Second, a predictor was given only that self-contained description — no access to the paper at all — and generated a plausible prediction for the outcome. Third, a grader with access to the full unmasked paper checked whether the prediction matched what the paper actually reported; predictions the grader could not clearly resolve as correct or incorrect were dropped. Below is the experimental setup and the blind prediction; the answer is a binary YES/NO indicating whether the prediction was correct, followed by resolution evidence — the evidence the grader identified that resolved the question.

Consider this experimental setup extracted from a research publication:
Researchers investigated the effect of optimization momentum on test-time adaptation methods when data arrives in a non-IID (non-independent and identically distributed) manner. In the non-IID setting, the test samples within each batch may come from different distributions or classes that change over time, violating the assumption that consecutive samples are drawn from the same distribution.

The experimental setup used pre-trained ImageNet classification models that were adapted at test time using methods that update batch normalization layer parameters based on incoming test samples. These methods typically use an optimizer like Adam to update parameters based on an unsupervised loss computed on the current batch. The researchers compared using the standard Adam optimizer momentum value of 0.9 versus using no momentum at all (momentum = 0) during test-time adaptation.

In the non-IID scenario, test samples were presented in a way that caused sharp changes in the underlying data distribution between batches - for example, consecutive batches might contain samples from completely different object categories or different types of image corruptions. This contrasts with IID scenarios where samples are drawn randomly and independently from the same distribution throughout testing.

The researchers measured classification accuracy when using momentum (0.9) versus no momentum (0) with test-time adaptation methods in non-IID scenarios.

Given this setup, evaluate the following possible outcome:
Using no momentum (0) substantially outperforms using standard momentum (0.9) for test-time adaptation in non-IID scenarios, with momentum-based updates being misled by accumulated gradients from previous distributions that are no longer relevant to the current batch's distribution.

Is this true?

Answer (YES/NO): YES